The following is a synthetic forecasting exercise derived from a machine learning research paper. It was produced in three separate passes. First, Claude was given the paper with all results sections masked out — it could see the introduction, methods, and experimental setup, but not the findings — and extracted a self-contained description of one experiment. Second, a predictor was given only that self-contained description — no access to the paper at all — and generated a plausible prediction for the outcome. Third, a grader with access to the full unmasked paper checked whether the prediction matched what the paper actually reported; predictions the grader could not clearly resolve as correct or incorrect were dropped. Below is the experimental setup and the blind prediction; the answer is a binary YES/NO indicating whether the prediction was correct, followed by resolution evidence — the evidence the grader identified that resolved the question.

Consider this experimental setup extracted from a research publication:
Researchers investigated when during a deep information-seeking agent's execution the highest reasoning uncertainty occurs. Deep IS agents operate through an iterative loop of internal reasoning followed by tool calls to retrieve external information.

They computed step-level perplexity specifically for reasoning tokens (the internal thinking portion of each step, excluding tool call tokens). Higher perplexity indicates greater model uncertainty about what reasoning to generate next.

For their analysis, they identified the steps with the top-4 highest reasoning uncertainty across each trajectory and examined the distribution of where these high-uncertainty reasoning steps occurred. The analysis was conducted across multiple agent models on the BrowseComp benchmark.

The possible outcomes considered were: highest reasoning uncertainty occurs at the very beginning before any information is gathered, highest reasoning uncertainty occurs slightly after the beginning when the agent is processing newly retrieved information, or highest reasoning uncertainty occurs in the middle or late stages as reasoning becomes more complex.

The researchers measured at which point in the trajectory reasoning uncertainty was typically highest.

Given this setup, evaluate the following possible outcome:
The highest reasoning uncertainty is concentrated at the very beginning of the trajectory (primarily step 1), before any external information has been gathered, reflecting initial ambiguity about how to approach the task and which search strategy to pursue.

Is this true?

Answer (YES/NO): NO